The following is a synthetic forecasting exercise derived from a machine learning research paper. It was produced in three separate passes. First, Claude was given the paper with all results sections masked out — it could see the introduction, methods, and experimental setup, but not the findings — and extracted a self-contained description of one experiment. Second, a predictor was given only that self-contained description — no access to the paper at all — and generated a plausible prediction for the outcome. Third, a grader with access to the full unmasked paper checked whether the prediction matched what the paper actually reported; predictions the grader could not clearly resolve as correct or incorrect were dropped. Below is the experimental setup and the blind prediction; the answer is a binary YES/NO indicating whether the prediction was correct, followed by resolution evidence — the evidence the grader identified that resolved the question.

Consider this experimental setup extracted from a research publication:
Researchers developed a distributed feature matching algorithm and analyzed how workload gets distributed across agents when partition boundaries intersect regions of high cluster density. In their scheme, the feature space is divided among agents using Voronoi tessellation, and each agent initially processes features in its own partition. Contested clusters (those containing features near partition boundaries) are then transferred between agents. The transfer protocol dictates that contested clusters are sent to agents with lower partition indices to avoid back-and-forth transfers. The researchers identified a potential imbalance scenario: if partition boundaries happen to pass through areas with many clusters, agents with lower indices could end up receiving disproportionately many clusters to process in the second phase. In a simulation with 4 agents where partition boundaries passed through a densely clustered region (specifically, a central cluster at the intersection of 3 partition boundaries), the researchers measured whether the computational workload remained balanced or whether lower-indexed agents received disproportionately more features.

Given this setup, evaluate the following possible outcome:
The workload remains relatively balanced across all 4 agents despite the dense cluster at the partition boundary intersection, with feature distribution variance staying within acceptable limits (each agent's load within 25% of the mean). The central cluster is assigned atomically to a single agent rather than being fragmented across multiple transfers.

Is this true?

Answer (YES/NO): NO